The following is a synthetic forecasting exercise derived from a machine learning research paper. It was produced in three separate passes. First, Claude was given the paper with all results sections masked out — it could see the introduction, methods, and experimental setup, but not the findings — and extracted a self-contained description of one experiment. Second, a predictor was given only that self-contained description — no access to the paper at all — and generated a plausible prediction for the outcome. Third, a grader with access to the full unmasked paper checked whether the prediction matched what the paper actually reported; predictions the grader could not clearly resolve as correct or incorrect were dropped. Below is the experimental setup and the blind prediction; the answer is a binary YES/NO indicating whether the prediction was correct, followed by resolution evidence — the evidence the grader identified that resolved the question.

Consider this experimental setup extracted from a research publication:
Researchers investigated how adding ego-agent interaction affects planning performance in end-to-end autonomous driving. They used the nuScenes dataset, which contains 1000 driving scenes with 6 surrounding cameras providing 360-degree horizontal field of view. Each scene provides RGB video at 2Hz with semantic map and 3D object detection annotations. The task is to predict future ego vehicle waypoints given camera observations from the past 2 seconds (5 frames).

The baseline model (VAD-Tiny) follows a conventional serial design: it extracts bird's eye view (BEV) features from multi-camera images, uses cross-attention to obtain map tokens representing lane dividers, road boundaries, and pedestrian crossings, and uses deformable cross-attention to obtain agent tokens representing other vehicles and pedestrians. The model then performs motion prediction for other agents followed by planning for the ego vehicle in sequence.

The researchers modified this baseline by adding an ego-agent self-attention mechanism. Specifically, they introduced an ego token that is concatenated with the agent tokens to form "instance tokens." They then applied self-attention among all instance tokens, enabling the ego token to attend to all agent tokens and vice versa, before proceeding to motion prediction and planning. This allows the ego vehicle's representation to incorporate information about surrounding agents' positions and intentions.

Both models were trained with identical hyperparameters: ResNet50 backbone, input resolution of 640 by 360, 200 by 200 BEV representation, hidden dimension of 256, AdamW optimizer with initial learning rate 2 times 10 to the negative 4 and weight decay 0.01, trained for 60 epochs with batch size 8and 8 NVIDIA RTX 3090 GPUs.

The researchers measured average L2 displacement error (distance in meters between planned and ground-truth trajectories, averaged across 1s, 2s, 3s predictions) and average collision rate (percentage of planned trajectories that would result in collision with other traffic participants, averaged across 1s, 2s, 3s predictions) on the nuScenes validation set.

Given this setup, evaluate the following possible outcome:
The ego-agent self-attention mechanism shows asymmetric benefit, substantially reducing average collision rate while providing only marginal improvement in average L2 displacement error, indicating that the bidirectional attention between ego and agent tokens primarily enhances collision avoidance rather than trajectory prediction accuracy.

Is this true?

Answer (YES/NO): NO